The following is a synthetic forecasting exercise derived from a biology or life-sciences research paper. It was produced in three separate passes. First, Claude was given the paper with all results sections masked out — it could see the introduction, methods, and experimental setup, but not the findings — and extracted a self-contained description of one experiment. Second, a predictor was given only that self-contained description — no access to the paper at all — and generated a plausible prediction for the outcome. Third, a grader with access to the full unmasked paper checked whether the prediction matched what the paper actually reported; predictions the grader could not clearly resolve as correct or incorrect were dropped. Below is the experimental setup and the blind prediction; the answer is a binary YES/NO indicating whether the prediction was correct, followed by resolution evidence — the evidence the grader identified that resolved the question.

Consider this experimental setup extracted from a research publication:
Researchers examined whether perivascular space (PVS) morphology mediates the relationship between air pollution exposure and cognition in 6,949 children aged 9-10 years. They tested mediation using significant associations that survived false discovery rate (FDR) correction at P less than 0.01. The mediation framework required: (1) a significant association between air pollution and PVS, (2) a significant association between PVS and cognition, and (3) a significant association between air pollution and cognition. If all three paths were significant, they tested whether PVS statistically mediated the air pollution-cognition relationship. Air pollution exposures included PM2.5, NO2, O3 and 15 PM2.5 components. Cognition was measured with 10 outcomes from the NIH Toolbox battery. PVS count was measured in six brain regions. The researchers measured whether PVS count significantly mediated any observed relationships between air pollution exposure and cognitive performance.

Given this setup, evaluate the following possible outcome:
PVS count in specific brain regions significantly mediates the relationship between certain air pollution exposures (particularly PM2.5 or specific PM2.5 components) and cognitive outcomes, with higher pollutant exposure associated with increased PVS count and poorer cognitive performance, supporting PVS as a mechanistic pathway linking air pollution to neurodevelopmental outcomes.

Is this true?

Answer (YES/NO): YES